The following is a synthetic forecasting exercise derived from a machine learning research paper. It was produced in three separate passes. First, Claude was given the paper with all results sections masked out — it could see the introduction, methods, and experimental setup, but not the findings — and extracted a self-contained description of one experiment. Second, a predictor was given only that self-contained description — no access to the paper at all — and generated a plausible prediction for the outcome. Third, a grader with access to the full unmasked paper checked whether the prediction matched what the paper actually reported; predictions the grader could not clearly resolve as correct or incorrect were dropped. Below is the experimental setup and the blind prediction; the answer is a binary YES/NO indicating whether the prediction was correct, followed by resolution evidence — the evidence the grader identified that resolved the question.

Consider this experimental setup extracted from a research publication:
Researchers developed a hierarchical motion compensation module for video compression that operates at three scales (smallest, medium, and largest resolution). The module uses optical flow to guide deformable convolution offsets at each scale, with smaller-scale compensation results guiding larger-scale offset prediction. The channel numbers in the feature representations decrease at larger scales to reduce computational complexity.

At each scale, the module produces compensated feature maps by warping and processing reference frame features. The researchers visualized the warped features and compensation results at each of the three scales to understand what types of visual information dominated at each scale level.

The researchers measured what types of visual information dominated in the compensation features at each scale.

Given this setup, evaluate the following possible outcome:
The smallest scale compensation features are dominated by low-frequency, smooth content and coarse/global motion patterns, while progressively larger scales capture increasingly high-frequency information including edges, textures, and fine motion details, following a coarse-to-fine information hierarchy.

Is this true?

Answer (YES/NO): NO